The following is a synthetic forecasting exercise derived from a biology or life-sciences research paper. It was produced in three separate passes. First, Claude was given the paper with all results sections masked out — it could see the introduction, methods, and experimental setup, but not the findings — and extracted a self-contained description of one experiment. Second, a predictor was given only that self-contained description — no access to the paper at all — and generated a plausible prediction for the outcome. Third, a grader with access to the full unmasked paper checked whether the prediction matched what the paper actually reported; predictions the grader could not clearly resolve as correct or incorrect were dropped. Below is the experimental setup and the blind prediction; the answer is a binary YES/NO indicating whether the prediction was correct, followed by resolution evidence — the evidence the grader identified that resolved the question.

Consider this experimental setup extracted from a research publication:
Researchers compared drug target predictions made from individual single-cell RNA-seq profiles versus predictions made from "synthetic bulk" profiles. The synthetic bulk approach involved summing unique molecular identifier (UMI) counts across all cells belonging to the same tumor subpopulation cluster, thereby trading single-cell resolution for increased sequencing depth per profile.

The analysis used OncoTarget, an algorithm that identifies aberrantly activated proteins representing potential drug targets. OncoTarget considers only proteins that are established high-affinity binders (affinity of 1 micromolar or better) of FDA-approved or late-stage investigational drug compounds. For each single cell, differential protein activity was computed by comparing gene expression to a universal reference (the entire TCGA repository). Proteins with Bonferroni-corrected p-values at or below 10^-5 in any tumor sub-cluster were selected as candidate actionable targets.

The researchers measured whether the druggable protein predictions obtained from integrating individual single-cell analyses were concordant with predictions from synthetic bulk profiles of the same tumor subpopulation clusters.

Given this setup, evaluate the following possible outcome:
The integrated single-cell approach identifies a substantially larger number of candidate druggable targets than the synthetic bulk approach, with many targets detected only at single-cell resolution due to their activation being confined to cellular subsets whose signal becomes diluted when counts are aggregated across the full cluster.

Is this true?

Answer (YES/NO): NO